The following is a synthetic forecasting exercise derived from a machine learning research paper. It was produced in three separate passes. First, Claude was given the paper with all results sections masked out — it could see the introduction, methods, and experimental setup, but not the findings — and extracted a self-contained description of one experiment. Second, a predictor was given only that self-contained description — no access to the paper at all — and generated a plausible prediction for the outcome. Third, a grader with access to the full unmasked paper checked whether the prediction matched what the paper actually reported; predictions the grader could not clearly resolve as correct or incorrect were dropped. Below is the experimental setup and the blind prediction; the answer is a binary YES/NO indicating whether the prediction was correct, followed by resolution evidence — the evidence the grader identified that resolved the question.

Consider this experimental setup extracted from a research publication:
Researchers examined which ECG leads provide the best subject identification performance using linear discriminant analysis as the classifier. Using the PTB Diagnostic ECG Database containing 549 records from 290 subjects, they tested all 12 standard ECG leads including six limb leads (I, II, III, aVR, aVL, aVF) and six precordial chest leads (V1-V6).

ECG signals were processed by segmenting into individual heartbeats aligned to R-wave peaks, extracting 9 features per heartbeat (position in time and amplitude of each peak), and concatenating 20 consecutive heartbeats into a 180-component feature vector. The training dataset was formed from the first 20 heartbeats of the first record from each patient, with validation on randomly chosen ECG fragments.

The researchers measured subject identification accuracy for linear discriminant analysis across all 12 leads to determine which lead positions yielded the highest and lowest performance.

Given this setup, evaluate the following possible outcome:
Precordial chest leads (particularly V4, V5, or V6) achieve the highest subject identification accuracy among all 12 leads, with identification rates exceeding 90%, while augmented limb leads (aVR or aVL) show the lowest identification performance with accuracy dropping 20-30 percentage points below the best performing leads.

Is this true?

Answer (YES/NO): NO